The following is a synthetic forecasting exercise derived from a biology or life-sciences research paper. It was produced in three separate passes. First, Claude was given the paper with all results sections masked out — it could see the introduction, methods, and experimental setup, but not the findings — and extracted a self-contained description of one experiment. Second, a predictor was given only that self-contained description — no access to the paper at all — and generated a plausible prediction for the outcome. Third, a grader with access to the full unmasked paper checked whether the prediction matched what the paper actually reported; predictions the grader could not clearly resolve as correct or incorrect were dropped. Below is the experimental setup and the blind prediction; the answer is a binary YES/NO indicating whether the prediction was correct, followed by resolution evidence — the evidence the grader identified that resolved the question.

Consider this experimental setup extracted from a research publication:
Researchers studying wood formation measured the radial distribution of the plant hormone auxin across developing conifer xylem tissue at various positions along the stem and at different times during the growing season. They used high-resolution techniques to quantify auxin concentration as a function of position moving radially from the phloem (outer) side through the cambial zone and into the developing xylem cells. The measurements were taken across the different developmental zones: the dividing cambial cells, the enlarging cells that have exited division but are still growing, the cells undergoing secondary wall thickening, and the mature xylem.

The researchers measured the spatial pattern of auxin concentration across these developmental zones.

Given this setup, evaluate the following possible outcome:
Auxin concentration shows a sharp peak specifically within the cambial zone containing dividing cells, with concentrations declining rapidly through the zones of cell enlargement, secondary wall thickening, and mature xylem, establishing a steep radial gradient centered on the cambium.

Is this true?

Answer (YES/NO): NO